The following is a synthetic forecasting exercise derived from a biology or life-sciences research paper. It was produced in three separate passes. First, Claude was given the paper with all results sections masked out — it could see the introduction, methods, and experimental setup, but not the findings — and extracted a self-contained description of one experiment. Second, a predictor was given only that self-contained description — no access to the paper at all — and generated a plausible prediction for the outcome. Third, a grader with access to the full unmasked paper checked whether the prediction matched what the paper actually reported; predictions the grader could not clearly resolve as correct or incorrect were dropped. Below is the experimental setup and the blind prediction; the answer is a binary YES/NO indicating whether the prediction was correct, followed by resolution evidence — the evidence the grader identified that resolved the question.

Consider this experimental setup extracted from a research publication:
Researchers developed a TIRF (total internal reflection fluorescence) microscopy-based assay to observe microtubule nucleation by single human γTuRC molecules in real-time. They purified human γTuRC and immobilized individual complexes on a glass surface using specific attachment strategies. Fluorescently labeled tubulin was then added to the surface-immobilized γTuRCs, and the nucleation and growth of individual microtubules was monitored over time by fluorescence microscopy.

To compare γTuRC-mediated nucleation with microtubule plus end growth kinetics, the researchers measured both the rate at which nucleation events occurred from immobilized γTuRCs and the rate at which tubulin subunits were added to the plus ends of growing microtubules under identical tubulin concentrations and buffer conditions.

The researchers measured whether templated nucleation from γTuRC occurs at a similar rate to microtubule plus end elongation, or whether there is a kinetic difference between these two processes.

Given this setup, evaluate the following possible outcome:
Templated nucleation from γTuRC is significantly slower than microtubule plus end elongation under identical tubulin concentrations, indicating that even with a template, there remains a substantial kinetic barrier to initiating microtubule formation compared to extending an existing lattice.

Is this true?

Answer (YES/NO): YES